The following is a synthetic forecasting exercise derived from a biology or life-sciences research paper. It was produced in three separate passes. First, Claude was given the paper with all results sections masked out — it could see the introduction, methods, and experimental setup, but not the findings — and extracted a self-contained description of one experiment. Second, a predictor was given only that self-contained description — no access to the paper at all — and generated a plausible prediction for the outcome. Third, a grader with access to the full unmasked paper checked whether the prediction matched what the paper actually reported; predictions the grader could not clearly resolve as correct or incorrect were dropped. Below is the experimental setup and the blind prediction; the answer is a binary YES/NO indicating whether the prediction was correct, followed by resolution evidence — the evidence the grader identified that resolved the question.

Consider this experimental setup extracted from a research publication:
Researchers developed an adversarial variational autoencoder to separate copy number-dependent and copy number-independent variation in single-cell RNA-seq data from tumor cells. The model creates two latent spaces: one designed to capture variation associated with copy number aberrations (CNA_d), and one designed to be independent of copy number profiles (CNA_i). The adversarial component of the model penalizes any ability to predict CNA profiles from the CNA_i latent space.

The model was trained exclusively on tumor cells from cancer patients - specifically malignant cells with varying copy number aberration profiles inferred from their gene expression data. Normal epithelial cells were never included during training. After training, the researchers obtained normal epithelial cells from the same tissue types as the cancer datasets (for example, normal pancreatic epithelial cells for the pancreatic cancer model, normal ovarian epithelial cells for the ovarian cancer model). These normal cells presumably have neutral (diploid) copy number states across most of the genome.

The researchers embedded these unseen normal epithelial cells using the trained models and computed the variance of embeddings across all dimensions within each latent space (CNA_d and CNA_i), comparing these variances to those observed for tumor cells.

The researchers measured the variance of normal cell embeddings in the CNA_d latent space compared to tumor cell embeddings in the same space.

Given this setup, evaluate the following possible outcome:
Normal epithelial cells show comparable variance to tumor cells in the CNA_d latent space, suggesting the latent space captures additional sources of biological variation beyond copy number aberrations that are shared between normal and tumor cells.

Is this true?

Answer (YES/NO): NO